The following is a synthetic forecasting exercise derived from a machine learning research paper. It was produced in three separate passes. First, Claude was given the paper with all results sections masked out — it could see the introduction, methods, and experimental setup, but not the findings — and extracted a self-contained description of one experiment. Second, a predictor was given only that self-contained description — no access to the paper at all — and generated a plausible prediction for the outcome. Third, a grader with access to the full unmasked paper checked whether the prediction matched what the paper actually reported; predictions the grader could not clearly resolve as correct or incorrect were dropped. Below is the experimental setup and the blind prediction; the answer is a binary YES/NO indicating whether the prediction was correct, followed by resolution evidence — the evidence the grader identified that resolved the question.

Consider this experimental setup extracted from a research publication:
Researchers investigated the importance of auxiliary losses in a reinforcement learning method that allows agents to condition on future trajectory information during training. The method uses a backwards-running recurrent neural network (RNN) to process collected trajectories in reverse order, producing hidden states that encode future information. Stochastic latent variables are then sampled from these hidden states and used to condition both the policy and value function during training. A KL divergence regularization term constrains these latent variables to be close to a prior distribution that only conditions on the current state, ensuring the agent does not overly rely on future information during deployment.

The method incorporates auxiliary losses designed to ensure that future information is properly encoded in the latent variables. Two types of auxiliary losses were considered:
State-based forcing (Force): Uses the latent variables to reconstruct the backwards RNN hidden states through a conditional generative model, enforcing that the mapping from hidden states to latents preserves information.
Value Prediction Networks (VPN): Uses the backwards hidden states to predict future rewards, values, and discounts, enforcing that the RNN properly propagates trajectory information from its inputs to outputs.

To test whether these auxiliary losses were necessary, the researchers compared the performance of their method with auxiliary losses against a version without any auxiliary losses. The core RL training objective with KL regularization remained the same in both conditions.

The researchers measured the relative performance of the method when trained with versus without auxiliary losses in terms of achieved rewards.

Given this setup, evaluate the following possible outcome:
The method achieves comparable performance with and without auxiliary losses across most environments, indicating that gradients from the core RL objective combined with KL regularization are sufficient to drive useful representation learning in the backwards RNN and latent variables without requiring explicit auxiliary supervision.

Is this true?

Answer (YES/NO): NO